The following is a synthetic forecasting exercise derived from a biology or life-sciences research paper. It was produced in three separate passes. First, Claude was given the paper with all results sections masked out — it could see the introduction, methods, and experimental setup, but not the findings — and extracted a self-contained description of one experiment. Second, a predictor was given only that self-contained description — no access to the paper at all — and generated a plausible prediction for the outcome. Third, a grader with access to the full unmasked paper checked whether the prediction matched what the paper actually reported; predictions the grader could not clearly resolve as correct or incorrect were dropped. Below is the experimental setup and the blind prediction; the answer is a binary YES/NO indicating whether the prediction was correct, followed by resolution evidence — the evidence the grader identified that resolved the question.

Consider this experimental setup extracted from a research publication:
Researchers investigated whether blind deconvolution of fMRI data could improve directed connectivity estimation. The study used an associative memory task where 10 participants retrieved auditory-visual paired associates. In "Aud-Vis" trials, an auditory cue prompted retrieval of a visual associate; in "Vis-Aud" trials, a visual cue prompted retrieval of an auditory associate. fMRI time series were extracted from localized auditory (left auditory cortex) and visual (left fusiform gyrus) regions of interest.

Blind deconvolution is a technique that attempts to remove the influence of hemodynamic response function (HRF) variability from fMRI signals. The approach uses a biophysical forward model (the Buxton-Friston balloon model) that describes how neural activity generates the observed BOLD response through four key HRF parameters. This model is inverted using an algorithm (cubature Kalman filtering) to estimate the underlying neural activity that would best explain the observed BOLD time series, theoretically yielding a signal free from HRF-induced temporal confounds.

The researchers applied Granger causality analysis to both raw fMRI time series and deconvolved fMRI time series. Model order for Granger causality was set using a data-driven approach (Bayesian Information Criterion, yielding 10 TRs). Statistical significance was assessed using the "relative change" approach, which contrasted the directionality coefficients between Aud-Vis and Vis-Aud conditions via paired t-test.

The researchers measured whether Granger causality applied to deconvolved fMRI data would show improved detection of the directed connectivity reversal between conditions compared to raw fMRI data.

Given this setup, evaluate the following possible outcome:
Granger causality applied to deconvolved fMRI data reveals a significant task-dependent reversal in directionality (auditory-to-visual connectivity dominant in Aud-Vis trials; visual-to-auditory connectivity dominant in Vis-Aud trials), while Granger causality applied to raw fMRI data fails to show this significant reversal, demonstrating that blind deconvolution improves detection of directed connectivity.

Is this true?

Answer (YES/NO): NO